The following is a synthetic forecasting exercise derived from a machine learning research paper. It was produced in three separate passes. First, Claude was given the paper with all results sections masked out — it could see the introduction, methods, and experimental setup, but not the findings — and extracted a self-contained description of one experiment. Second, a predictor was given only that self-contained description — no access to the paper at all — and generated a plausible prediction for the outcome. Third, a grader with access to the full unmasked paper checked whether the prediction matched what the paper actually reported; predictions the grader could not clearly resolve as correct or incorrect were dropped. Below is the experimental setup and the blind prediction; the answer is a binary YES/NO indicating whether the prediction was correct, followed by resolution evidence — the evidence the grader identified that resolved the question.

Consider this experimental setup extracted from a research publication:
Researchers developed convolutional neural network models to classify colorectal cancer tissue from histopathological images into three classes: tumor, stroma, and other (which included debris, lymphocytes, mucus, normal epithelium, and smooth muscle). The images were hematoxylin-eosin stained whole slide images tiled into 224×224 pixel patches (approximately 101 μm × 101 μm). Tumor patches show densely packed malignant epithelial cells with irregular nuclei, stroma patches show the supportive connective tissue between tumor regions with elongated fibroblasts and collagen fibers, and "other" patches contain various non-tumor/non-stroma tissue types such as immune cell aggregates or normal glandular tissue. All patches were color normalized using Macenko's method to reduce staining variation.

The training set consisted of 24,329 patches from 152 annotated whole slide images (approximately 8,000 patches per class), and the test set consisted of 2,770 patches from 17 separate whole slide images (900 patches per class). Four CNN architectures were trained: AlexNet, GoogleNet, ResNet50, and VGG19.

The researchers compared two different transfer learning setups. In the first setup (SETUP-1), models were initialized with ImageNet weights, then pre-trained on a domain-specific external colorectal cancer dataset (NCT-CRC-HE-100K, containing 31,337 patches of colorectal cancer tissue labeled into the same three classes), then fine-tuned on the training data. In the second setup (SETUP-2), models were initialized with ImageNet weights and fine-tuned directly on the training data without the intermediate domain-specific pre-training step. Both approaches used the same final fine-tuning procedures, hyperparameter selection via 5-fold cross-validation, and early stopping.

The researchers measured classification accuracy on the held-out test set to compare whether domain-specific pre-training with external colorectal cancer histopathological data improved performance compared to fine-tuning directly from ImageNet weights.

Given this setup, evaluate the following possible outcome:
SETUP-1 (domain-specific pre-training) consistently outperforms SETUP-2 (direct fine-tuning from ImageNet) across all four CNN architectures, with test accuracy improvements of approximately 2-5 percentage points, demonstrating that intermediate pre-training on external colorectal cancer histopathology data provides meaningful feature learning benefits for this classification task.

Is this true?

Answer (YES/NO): NO